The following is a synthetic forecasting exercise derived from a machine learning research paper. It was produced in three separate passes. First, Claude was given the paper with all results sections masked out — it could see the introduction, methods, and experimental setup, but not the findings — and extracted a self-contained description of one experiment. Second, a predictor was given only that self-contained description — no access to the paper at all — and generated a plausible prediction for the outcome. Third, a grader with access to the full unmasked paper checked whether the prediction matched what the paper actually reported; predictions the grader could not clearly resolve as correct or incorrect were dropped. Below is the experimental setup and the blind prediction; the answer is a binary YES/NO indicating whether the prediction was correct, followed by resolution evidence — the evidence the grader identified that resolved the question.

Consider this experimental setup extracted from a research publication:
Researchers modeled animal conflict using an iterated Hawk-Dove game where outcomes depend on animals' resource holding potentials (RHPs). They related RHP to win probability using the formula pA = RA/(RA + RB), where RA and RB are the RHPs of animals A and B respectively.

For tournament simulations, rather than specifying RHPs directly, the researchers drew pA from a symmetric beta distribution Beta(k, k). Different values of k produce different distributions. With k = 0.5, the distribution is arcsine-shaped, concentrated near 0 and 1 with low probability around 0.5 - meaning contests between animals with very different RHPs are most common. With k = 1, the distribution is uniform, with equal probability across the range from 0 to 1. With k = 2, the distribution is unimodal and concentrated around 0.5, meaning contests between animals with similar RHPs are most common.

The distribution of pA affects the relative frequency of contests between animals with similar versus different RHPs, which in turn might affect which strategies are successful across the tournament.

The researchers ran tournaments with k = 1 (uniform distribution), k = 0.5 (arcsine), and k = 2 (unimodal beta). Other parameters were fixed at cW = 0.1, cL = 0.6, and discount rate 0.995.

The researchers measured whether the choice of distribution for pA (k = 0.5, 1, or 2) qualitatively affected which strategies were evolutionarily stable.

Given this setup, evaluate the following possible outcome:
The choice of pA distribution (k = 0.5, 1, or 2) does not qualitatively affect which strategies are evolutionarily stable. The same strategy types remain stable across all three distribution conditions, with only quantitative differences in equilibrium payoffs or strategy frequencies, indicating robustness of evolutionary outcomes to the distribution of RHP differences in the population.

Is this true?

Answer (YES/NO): YES